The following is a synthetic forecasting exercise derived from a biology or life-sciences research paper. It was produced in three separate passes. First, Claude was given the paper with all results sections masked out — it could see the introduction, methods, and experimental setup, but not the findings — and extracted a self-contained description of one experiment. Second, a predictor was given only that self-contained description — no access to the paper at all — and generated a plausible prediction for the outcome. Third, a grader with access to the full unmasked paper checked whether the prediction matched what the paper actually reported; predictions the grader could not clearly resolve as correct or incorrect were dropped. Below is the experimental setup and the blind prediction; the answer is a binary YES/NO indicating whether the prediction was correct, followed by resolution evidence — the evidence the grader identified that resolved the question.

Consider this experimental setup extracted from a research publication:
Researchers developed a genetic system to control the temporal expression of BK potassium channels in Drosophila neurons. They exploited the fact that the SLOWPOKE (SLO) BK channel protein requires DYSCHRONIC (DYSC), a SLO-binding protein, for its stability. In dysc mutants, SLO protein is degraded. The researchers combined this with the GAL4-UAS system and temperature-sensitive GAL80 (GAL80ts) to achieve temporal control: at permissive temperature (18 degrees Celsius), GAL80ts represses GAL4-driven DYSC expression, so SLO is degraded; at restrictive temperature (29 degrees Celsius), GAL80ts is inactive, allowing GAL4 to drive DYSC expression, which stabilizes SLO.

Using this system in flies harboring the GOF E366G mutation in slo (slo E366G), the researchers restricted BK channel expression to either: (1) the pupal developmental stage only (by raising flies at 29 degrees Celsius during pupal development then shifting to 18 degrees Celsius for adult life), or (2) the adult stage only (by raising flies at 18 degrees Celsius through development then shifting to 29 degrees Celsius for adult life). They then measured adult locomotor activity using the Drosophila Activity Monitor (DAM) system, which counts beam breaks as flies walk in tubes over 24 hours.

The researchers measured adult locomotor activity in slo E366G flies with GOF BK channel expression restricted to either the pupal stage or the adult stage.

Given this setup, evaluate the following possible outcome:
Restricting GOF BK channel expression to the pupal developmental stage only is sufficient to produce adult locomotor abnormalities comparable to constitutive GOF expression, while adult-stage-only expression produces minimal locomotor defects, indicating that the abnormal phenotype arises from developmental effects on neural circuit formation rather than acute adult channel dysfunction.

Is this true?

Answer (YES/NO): YES